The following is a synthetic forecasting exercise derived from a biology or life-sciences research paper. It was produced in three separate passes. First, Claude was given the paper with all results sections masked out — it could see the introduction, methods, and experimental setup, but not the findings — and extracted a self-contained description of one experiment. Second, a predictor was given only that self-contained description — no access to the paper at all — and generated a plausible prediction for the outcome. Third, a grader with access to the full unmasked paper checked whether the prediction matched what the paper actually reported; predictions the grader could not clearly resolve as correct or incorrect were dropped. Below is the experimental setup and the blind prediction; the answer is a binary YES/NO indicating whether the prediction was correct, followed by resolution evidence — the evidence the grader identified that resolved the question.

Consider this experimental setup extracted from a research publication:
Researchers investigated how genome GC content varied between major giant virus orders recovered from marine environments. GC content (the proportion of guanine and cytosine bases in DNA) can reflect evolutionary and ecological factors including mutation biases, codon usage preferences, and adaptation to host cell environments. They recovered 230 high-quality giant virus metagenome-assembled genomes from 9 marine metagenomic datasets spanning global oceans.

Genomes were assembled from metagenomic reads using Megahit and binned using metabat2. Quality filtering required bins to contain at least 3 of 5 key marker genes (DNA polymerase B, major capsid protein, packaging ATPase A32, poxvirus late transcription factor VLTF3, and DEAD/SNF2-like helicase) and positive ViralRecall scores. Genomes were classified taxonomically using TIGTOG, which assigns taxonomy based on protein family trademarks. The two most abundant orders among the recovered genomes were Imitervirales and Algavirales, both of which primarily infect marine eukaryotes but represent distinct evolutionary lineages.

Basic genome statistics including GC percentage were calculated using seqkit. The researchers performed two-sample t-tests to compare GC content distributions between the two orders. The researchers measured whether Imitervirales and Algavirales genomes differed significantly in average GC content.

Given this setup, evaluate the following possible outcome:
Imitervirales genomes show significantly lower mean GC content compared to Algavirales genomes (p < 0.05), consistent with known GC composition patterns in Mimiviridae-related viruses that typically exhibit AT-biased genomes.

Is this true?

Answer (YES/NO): NO